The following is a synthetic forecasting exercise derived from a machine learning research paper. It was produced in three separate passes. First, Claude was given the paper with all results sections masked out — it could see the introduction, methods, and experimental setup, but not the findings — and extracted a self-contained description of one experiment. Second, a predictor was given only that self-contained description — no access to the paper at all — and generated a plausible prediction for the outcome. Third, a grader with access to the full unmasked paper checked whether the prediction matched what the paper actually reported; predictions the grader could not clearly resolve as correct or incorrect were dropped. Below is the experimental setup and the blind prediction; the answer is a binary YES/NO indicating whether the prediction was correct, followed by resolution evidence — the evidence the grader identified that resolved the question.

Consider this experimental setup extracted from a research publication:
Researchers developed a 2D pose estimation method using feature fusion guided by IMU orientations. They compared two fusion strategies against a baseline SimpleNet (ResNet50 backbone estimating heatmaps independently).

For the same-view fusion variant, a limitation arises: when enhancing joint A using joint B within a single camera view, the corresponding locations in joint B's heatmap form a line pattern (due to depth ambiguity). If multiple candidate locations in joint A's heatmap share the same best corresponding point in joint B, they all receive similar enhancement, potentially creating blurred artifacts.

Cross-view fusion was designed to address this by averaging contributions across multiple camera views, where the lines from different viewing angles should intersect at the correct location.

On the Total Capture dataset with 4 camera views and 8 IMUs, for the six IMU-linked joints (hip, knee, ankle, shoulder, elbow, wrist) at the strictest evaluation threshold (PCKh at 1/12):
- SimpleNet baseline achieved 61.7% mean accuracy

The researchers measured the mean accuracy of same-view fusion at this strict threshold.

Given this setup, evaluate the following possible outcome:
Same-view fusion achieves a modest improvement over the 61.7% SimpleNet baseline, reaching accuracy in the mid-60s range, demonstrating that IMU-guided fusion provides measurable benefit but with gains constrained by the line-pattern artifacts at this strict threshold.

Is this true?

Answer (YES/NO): NO